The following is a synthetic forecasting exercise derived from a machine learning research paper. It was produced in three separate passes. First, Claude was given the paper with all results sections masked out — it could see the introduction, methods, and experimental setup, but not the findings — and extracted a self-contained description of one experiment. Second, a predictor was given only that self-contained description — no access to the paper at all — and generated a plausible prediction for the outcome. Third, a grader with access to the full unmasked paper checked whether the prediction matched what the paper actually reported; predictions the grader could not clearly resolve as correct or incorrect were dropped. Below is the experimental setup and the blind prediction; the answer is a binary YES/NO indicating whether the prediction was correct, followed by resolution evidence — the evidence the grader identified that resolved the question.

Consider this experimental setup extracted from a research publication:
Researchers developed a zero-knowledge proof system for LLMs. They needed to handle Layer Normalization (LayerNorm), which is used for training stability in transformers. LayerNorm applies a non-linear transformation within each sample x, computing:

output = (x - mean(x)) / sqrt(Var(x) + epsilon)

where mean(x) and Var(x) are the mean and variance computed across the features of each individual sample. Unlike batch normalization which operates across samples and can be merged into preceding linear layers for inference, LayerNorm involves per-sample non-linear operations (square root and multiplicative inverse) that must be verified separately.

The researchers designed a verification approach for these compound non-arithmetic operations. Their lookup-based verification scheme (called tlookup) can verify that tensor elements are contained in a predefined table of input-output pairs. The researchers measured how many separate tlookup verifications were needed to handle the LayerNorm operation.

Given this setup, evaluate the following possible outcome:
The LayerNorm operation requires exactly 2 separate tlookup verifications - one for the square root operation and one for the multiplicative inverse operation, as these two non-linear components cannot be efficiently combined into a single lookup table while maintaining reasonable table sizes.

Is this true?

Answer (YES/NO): NO